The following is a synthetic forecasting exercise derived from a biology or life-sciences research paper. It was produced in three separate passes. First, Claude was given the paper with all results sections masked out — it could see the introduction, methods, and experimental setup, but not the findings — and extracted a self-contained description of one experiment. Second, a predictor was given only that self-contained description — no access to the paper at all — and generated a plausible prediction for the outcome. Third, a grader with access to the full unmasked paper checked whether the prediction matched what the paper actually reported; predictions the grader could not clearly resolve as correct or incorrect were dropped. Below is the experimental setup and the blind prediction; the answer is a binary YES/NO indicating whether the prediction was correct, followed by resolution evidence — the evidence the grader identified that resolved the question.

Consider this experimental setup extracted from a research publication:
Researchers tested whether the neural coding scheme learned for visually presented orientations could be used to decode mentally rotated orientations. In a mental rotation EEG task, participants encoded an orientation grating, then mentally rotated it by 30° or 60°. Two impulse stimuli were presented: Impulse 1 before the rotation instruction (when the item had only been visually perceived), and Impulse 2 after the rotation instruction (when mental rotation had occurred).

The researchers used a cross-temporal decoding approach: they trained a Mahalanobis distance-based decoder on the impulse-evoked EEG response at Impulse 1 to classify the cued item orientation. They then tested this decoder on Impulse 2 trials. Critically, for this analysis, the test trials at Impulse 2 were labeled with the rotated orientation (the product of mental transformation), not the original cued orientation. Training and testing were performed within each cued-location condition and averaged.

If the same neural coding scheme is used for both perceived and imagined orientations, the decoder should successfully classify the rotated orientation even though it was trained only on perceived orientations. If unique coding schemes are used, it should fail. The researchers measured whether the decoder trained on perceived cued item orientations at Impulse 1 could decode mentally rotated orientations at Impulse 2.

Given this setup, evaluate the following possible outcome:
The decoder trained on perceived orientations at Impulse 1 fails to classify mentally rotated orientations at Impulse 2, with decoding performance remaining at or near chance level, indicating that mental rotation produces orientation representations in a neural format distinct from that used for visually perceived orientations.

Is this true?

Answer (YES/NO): YES